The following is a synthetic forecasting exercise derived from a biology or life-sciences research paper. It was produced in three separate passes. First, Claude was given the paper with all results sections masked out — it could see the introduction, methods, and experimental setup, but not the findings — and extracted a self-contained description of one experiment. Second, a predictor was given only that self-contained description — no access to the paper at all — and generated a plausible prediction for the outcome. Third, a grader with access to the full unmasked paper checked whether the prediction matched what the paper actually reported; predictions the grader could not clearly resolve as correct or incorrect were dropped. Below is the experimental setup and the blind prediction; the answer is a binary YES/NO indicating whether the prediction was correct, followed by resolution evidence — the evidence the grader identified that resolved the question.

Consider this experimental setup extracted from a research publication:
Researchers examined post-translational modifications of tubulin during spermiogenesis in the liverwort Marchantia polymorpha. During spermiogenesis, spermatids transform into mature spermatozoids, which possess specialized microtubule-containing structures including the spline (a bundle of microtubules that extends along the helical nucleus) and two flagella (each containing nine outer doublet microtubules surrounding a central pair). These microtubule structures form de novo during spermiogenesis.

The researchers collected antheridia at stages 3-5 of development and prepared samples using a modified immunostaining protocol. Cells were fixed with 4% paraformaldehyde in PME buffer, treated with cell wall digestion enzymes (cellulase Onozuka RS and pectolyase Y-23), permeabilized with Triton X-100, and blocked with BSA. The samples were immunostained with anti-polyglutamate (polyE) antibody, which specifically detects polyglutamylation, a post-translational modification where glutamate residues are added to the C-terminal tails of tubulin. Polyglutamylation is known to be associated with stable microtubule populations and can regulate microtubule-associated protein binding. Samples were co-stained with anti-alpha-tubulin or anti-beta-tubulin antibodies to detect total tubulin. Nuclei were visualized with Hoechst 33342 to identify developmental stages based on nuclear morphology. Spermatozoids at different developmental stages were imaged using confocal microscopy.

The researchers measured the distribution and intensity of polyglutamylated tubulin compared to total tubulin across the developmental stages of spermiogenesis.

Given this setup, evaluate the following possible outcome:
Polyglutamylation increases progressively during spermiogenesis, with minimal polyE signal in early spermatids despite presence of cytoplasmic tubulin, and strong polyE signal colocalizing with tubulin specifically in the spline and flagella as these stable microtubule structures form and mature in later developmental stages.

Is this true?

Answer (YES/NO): NO